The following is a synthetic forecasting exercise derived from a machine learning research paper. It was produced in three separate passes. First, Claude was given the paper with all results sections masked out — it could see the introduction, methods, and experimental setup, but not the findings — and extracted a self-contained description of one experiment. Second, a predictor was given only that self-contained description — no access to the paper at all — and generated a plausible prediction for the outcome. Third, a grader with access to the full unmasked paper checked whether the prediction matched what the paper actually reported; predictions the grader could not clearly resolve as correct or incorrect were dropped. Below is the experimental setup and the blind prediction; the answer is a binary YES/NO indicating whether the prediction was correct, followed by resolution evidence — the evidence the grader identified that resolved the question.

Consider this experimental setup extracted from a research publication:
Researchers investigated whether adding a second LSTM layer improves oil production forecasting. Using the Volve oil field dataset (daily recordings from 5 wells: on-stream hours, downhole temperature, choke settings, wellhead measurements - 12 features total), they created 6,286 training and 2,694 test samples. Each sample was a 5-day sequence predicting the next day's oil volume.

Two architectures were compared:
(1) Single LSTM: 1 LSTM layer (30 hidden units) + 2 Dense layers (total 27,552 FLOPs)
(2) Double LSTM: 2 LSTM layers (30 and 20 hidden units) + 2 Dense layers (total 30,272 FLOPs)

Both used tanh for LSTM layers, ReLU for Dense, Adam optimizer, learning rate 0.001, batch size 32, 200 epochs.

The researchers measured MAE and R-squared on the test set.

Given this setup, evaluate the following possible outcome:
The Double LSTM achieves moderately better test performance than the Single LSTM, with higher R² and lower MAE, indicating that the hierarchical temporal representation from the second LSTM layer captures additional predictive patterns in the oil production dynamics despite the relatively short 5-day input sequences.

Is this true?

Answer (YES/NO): YES